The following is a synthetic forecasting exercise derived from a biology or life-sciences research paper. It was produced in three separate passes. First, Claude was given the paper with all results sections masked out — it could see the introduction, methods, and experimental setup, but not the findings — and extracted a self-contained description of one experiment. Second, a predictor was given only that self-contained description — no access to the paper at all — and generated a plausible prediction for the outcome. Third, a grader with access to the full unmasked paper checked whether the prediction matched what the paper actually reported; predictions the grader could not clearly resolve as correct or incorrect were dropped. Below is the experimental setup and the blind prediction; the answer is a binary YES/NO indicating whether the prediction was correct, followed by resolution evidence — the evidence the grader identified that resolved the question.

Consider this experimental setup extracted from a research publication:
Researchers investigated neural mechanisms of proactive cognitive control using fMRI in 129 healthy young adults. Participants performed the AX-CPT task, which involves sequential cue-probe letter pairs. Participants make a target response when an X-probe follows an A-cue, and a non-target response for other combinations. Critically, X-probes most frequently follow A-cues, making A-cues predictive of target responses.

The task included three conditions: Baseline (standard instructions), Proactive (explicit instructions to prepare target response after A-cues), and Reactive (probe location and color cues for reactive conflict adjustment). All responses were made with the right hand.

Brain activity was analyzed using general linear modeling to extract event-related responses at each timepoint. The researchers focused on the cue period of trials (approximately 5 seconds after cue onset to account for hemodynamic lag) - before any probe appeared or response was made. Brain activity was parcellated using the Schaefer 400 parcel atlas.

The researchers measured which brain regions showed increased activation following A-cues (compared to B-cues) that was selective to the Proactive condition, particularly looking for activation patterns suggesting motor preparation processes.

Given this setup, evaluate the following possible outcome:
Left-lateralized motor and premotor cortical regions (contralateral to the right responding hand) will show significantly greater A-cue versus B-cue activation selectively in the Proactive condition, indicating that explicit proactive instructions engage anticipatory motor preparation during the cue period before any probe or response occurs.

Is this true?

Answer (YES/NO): YES